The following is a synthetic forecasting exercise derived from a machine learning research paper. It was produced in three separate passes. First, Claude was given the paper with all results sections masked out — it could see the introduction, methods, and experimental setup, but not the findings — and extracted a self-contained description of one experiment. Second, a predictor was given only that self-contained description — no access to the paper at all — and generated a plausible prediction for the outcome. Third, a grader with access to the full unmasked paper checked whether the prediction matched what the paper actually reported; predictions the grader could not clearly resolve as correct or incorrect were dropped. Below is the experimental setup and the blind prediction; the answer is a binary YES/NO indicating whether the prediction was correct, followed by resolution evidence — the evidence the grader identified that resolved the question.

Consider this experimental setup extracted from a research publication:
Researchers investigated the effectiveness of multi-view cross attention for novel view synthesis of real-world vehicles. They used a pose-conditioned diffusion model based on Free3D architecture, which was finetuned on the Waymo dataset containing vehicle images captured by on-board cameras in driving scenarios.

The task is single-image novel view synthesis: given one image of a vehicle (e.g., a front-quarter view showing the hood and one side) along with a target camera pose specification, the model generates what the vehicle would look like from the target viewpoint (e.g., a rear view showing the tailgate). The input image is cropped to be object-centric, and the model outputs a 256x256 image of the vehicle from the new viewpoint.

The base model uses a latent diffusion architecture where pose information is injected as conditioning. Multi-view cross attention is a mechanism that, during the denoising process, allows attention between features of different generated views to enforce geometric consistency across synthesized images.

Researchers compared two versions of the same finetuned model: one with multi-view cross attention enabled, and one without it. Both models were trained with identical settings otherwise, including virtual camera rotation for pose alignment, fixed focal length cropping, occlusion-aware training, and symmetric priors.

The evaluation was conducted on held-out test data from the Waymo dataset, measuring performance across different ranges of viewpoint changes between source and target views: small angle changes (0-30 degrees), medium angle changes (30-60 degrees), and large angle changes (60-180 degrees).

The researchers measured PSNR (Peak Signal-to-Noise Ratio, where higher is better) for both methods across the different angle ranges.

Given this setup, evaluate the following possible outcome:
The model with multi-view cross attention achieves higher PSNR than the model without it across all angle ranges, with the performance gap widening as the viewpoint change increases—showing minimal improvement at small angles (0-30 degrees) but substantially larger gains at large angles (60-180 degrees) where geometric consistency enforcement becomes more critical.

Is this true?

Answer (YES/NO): NO